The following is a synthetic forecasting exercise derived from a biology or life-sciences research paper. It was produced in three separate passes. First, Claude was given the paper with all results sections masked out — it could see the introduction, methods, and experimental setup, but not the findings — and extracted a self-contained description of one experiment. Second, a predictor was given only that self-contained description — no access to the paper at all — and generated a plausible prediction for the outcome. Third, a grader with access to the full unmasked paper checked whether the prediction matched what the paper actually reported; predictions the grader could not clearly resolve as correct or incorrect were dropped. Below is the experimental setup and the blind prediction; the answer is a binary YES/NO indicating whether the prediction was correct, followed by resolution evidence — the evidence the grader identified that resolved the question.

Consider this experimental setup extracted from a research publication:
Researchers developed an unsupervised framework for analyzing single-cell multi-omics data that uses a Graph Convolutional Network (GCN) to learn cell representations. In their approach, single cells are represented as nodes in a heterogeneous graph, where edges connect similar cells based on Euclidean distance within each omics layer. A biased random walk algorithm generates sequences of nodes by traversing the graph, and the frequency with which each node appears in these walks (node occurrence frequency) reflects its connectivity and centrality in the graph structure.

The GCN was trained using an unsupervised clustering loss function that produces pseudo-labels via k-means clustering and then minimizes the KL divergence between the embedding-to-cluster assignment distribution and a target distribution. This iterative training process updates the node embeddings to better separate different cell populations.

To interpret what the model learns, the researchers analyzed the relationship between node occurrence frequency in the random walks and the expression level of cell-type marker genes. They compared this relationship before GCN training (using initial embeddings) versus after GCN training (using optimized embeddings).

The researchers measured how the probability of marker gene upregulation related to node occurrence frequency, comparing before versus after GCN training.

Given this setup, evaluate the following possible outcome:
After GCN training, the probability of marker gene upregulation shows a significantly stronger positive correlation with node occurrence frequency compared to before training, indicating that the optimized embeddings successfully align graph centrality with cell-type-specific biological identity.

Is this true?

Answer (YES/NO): YES